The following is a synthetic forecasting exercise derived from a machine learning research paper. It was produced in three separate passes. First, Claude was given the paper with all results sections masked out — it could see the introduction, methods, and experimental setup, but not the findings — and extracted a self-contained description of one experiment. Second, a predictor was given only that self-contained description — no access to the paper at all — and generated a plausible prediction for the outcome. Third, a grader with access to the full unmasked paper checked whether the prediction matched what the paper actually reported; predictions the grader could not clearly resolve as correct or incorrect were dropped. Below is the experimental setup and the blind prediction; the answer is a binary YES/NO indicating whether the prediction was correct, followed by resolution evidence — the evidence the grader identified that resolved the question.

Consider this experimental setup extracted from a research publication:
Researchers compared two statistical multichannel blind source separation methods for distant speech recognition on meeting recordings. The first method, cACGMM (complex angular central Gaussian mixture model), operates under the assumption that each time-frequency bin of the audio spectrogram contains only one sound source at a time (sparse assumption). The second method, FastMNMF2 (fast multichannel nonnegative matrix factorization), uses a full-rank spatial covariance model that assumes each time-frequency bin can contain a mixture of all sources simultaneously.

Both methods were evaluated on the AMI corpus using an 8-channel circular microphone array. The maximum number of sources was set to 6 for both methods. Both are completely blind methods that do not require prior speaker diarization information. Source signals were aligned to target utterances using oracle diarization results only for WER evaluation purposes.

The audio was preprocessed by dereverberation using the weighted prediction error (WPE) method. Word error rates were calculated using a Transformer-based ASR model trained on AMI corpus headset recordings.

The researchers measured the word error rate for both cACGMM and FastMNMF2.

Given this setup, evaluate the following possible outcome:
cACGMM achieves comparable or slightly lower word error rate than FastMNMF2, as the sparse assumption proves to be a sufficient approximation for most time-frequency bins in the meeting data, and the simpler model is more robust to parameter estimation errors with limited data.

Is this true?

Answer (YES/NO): NO